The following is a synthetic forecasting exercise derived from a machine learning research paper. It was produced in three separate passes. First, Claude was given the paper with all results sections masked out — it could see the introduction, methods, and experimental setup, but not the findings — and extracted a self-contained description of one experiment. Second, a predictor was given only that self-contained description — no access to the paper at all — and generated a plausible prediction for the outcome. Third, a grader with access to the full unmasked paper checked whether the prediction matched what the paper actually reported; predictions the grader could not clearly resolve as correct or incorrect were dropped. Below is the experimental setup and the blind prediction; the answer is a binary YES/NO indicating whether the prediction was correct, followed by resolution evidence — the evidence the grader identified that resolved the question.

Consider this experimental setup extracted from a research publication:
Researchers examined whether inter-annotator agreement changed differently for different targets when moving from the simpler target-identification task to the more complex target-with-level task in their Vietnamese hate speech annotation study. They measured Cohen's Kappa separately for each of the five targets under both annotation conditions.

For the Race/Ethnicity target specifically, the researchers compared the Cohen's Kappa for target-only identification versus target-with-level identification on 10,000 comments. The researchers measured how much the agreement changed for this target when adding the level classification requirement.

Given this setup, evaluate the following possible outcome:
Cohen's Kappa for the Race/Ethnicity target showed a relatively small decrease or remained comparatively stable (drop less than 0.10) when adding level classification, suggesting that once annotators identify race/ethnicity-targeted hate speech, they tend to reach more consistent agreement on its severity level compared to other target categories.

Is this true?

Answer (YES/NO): NO